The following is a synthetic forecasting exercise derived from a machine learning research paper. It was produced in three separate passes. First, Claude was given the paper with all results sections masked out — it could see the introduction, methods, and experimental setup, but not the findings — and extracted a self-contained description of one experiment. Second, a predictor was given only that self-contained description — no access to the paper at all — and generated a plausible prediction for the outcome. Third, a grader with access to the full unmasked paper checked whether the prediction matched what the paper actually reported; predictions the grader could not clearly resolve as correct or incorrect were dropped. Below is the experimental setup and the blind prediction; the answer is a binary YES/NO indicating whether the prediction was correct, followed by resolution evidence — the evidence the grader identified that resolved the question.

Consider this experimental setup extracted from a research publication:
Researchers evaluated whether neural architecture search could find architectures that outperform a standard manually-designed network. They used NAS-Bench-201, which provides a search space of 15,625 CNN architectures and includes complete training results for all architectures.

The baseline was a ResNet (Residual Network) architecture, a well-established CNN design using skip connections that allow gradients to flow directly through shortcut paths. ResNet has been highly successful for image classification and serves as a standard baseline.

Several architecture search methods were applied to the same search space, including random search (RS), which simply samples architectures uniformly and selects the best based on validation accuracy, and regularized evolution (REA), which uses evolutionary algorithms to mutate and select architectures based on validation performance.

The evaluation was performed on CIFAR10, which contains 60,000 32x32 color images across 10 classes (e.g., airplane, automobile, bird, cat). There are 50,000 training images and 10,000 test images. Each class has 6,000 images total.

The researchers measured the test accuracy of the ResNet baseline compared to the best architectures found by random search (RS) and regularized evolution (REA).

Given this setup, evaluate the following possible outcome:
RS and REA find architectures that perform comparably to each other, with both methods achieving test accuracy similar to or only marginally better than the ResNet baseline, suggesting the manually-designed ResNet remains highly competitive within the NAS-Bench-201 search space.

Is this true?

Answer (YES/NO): NO